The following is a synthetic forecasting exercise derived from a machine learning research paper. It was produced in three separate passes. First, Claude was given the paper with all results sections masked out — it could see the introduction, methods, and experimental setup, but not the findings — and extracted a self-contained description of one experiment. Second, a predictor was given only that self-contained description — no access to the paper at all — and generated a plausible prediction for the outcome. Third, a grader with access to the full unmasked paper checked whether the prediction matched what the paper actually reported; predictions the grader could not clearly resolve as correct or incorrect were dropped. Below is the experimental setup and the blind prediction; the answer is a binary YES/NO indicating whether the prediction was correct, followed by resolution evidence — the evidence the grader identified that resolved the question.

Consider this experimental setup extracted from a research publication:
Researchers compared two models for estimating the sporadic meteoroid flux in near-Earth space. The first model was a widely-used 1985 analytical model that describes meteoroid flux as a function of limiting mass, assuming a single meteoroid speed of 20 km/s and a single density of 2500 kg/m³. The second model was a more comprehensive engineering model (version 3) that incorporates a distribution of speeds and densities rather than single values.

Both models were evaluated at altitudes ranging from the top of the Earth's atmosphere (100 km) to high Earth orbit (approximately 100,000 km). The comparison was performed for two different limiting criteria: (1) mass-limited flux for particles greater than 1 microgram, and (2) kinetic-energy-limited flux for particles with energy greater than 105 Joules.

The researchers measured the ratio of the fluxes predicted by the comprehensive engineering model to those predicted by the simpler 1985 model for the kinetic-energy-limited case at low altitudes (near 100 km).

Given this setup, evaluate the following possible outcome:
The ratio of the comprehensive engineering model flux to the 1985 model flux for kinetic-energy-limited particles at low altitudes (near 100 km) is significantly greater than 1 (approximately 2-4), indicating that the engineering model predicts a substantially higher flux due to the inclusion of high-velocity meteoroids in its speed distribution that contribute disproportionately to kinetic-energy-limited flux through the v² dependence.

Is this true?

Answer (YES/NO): YES